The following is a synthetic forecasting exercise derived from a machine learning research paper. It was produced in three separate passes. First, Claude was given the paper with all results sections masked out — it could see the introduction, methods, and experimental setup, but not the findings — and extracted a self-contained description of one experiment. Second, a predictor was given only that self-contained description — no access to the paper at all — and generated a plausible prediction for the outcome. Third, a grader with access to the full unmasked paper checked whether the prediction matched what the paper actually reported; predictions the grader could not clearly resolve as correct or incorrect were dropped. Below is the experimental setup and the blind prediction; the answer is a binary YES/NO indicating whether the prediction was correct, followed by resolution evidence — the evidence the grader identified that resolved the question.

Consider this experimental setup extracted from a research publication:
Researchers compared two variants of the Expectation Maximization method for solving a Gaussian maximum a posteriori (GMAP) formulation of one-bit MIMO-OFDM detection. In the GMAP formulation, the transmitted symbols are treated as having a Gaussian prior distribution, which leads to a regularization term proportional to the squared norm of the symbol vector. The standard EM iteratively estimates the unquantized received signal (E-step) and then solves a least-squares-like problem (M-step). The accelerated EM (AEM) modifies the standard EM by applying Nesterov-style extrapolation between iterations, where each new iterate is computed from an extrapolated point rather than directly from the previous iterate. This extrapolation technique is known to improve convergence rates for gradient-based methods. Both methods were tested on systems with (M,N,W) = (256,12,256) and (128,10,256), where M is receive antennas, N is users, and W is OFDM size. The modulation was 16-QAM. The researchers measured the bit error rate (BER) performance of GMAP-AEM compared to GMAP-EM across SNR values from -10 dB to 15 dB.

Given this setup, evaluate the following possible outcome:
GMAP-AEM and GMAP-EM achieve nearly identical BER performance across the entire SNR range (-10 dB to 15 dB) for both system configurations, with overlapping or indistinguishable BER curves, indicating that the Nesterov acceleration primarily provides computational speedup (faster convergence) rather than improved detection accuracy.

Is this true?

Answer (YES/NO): YES